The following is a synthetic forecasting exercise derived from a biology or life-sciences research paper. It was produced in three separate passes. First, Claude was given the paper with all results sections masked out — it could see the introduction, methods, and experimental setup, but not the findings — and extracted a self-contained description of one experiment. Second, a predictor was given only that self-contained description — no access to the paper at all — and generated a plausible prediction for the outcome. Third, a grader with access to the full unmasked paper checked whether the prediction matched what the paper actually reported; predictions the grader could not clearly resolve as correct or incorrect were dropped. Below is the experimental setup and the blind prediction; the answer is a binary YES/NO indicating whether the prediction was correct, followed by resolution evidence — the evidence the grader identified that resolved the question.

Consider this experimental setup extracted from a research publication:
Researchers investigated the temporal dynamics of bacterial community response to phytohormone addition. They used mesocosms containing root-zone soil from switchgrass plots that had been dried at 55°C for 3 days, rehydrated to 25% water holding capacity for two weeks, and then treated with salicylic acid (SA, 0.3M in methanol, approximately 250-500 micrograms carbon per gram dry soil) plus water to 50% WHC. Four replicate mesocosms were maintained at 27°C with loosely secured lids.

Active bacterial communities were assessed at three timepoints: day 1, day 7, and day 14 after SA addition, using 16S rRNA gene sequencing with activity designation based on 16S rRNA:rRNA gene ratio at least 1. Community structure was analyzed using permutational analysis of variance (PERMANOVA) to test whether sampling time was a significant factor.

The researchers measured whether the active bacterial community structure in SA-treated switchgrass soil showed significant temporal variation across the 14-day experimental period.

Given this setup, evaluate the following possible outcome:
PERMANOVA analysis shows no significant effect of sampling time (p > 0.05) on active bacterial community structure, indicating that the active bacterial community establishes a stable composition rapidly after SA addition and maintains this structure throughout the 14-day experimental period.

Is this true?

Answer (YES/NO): NO